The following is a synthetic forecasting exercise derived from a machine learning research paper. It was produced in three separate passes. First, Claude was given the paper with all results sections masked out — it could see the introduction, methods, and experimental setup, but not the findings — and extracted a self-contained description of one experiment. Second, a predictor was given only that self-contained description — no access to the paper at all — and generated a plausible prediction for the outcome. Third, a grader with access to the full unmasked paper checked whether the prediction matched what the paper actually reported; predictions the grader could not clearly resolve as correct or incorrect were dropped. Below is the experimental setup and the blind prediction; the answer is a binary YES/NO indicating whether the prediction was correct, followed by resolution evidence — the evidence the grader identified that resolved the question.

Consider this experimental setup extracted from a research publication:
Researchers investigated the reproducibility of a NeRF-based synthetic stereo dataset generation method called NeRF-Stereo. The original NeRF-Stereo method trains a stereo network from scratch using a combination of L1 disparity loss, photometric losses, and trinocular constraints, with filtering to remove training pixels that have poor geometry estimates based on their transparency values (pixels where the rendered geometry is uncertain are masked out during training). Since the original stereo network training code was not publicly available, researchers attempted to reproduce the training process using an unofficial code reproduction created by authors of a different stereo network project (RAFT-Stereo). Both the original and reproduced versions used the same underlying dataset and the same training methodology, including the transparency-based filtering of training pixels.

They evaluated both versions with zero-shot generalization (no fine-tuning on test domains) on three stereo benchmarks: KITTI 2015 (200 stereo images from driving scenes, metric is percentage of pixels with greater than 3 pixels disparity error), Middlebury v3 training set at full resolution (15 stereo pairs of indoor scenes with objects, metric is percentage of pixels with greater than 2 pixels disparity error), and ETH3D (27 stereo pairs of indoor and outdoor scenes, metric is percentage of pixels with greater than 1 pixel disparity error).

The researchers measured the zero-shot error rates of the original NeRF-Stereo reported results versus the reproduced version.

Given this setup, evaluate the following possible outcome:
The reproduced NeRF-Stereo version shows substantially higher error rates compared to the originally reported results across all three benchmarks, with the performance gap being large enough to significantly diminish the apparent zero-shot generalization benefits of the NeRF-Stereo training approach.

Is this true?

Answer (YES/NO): YES